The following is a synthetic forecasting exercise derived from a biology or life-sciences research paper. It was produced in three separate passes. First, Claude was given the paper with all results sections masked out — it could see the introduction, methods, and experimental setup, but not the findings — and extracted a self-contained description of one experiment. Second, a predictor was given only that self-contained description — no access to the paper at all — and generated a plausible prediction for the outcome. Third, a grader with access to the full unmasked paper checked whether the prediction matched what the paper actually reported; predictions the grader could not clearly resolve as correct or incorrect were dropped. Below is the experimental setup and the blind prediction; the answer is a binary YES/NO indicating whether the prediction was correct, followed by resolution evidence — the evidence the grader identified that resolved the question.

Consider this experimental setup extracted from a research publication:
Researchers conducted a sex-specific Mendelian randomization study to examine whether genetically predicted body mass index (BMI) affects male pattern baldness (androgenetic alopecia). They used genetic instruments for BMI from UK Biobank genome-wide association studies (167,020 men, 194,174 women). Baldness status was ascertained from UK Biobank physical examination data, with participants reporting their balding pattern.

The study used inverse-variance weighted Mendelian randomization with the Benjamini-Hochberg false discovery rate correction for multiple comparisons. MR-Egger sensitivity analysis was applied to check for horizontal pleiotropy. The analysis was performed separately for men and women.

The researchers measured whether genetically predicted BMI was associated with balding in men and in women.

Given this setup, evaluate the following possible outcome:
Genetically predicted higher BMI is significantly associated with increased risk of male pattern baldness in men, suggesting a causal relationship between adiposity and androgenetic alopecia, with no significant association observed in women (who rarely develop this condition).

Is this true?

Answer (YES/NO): YES